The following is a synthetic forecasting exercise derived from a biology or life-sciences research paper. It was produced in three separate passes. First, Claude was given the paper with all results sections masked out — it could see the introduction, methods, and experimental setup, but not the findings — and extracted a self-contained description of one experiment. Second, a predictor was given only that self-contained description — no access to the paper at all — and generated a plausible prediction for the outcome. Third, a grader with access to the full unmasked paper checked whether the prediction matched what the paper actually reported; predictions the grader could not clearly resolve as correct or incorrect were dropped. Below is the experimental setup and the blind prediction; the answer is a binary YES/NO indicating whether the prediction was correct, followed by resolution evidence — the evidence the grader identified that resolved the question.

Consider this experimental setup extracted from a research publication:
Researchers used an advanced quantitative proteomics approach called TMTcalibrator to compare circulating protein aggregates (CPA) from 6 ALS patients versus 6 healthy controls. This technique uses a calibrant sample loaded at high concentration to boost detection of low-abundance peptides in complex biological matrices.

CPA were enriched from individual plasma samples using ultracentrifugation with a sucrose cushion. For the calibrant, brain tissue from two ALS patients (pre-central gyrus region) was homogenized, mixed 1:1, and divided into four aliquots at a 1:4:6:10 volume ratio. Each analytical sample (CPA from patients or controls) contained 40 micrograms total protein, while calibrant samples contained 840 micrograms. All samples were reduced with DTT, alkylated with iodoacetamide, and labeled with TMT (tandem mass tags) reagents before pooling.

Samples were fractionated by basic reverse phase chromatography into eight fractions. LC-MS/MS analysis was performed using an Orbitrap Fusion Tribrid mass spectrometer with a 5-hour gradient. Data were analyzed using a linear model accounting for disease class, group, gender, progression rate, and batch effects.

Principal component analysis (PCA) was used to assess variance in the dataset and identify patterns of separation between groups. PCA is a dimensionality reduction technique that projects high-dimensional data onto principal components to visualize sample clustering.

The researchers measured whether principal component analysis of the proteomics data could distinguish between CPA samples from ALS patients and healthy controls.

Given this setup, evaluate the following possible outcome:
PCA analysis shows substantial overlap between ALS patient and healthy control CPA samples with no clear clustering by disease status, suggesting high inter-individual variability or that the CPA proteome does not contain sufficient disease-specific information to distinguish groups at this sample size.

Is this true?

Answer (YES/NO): NO